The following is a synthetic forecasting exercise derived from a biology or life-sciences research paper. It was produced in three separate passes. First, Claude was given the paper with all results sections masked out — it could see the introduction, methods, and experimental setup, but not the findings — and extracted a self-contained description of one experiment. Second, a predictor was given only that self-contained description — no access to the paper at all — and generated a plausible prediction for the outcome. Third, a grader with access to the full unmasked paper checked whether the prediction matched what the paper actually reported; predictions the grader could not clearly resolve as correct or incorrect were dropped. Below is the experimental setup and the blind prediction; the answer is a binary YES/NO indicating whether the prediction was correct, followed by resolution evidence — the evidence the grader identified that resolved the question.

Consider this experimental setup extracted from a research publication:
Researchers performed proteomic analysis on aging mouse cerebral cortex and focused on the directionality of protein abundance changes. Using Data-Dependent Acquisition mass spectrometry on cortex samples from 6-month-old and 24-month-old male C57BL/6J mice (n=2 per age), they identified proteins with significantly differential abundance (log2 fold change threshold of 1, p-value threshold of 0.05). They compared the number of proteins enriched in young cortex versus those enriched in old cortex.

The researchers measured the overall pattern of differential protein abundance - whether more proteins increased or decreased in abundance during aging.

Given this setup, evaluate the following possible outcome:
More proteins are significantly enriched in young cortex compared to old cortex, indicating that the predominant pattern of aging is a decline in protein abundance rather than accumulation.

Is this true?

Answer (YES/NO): NO